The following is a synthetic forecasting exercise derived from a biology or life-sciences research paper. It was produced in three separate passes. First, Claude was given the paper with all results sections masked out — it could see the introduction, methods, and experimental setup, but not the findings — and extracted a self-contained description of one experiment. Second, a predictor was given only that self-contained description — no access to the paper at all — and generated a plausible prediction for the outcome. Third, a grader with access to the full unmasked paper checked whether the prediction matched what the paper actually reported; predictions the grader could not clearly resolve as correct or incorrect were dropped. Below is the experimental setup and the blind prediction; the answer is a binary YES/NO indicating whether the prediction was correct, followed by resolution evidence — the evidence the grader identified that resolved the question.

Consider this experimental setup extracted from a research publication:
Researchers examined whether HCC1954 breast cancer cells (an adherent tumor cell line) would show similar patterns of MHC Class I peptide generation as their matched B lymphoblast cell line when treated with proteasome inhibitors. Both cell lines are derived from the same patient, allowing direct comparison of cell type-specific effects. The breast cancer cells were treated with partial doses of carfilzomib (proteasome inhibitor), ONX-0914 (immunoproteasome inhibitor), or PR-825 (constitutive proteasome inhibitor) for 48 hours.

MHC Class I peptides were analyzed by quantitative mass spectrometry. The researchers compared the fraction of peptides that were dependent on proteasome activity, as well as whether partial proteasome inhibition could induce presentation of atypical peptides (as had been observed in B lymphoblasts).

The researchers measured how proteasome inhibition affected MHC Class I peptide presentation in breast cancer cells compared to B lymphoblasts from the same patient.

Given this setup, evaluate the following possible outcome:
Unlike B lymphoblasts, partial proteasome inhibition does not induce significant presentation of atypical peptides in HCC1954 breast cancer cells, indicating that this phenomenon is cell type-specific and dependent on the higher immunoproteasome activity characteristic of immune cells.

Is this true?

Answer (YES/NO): NO